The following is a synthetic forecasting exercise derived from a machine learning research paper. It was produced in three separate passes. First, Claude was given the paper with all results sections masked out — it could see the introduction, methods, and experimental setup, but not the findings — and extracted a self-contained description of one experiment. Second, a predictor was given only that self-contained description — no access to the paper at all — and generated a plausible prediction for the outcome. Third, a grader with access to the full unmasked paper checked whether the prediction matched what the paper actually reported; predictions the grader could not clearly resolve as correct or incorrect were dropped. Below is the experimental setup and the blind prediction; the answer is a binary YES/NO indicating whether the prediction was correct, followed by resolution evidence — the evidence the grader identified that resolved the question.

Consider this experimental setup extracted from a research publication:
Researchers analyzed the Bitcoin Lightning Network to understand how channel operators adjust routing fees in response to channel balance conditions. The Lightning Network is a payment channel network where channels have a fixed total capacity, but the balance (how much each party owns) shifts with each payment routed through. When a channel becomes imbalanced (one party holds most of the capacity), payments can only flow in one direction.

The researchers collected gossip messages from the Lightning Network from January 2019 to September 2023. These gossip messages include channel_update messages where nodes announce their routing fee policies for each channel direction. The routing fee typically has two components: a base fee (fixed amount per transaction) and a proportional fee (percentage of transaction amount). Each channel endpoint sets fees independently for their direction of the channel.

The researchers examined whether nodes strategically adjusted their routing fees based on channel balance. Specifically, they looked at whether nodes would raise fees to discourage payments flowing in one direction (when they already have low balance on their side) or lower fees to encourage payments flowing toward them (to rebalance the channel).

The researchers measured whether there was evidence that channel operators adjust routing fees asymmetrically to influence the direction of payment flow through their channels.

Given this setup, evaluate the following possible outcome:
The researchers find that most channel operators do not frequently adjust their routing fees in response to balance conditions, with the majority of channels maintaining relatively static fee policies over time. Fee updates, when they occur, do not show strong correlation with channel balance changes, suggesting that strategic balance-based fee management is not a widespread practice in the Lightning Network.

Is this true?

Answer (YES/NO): NO